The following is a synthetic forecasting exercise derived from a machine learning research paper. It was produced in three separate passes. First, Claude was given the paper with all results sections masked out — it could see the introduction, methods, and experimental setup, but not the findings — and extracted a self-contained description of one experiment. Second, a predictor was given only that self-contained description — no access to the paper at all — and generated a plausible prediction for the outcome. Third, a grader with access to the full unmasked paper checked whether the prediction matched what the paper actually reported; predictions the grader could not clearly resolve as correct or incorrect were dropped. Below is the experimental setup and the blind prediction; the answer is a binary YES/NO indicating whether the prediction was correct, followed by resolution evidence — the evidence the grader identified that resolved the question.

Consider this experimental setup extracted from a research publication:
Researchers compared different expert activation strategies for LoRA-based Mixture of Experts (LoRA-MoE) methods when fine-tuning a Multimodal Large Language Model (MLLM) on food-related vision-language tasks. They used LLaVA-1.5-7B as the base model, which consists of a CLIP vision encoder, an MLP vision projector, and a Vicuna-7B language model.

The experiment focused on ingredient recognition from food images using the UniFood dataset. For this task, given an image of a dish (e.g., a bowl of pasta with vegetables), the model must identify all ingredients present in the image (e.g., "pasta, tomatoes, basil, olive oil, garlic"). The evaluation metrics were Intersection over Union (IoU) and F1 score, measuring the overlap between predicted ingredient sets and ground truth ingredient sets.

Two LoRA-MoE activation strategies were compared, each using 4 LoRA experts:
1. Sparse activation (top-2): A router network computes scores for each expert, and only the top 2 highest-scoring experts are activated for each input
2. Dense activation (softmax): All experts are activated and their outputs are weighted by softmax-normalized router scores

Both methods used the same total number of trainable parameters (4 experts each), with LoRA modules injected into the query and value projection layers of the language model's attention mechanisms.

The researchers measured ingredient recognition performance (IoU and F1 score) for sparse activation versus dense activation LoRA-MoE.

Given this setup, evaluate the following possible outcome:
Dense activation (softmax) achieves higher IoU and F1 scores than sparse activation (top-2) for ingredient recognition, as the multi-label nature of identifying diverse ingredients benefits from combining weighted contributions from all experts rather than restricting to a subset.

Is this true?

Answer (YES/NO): NO